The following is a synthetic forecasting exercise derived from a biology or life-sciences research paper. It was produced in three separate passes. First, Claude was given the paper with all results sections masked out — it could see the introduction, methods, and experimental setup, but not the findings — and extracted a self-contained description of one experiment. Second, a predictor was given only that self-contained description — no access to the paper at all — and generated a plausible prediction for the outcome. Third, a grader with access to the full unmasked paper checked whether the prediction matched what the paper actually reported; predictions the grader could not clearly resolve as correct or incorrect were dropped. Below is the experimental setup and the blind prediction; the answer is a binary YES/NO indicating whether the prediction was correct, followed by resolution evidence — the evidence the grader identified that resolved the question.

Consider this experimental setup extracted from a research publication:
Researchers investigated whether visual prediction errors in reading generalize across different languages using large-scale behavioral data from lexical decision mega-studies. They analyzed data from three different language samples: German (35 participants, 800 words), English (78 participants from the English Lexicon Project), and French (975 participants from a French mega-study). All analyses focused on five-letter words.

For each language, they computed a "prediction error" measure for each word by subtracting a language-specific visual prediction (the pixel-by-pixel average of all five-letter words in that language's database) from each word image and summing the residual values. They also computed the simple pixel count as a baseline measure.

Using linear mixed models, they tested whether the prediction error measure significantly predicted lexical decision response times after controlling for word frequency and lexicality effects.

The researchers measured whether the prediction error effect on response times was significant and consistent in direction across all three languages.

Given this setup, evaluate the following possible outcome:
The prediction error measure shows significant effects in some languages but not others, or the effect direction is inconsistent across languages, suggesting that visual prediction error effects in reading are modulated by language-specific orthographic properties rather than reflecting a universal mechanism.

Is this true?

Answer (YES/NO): NO